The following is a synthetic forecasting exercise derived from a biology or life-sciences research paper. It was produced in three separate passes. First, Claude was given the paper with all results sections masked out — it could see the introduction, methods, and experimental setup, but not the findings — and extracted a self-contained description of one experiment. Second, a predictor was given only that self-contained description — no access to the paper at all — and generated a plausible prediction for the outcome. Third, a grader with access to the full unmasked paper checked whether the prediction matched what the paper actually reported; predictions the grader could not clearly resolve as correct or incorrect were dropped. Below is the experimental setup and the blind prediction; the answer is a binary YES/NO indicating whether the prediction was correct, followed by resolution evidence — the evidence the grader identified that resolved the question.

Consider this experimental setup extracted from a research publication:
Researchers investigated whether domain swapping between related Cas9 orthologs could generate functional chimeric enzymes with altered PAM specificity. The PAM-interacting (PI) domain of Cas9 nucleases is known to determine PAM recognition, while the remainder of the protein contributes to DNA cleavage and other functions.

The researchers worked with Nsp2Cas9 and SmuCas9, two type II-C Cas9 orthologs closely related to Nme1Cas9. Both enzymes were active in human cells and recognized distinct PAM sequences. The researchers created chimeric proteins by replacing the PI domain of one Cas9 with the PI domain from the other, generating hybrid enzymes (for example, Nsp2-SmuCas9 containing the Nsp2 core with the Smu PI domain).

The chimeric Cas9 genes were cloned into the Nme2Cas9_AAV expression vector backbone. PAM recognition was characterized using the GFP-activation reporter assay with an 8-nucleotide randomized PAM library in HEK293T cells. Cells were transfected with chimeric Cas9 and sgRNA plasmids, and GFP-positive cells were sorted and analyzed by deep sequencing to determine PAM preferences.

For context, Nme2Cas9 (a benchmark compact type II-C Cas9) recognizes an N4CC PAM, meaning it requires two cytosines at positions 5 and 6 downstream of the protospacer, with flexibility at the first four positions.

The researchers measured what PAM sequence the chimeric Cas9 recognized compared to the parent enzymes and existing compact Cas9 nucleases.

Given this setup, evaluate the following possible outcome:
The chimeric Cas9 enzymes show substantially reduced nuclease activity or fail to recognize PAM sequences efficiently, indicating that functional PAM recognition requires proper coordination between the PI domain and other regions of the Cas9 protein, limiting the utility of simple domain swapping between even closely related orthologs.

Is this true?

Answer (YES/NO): NO